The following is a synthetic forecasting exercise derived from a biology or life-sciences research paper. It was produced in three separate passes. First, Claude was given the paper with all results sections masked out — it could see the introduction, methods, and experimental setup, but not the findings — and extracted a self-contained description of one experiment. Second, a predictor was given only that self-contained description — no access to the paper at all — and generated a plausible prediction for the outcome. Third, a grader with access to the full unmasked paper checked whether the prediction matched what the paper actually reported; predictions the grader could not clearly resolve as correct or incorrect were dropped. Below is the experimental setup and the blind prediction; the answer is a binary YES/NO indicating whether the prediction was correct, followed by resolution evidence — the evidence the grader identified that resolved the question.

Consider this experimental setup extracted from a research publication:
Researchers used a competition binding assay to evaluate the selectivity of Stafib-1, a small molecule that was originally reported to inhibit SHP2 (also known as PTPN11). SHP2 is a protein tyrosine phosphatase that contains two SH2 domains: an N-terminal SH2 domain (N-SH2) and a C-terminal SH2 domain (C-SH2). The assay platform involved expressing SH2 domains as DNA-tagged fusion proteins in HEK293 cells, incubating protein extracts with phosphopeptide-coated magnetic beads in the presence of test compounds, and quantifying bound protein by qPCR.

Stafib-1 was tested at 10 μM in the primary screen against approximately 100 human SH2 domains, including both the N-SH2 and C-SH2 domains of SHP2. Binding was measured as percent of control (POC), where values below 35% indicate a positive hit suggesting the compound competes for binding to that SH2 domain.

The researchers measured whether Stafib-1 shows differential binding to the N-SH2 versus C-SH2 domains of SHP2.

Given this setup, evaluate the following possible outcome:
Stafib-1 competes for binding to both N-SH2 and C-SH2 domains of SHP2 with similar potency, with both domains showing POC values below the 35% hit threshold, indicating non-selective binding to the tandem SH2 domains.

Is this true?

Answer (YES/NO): NO